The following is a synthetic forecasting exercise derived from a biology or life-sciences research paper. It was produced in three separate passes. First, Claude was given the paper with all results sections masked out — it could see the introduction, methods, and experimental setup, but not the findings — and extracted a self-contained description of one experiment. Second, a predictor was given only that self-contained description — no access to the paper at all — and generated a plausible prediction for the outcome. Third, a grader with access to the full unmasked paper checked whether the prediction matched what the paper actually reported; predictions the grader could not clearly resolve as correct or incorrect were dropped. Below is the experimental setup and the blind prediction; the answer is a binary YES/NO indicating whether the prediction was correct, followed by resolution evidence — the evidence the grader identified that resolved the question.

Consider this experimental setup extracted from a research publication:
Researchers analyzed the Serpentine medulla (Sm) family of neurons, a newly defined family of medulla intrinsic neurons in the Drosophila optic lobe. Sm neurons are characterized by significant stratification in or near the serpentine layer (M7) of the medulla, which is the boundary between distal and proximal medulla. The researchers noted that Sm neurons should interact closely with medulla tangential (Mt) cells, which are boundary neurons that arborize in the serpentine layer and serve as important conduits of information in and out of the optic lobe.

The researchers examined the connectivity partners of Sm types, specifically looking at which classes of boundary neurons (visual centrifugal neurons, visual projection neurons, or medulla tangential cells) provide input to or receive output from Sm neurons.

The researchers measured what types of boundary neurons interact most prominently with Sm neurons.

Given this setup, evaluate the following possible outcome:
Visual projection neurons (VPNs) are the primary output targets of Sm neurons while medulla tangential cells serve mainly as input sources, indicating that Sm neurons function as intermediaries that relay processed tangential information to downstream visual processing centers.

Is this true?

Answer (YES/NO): NO